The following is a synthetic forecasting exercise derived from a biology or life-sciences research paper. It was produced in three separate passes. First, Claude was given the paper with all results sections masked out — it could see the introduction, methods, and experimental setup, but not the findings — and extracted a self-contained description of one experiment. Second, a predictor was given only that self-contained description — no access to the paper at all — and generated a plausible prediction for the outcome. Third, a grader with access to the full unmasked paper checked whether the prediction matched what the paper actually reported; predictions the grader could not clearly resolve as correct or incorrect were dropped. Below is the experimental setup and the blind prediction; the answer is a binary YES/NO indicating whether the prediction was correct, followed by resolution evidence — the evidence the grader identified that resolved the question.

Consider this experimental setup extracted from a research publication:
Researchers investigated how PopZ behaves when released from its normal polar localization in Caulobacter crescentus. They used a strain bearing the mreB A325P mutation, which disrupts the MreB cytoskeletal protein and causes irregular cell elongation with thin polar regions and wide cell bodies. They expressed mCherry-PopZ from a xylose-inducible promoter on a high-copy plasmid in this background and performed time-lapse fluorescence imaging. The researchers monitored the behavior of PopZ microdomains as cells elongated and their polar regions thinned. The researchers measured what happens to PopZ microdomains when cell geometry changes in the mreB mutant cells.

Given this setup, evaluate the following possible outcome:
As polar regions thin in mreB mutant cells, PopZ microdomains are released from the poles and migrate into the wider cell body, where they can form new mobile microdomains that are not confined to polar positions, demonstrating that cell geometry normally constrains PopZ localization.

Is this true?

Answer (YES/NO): YES